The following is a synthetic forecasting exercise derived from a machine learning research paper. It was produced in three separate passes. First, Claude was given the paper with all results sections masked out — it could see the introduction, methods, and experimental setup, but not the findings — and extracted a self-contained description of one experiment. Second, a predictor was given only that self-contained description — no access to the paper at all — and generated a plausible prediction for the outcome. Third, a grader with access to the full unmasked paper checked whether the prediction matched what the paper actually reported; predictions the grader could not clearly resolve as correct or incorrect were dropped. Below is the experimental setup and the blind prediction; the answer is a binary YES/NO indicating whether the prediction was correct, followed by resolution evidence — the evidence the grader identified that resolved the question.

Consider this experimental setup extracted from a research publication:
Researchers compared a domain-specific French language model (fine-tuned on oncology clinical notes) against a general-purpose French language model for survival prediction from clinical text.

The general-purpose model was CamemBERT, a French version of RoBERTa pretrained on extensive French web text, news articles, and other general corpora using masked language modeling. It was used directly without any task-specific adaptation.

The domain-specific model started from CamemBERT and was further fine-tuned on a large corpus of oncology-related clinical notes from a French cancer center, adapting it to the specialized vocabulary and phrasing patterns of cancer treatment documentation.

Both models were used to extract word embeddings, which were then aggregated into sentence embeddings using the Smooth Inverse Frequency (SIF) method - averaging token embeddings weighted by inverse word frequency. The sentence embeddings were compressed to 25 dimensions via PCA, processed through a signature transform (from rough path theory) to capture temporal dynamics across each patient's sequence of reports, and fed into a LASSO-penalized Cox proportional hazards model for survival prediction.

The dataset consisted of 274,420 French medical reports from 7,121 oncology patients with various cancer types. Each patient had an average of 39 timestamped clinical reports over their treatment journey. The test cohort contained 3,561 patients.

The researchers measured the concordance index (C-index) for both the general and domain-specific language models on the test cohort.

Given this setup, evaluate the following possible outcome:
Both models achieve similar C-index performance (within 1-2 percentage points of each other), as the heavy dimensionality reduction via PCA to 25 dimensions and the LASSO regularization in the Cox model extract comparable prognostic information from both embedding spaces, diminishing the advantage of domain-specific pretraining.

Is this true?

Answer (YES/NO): NO